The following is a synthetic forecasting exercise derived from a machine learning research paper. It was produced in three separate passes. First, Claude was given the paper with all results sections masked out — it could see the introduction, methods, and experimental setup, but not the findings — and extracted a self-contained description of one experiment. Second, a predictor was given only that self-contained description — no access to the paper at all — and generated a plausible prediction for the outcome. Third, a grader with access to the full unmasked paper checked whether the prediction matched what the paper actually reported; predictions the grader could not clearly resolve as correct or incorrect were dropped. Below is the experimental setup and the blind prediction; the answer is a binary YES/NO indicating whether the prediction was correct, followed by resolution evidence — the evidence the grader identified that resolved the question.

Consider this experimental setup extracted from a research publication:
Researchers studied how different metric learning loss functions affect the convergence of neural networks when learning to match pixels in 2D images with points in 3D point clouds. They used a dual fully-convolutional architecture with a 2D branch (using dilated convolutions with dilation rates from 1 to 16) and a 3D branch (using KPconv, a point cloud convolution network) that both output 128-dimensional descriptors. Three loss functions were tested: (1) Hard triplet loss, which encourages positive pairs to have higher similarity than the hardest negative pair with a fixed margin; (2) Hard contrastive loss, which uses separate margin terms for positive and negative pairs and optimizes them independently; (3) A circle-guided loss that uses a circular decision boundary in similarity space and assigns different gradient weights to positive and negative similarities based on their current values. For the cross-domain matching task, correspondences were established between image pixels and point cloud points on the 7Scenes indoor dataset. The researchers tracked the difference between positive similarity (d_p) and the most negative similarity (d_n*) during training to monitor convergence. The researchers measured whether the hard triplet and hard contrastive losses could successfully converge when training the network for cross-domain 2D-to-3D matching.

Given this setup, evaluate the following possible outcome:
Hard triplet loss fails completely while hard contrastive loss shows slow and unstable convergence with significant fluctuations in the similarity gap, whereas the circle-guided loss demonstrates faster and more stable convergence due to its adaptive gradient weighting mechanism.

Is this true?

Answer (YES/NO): NO